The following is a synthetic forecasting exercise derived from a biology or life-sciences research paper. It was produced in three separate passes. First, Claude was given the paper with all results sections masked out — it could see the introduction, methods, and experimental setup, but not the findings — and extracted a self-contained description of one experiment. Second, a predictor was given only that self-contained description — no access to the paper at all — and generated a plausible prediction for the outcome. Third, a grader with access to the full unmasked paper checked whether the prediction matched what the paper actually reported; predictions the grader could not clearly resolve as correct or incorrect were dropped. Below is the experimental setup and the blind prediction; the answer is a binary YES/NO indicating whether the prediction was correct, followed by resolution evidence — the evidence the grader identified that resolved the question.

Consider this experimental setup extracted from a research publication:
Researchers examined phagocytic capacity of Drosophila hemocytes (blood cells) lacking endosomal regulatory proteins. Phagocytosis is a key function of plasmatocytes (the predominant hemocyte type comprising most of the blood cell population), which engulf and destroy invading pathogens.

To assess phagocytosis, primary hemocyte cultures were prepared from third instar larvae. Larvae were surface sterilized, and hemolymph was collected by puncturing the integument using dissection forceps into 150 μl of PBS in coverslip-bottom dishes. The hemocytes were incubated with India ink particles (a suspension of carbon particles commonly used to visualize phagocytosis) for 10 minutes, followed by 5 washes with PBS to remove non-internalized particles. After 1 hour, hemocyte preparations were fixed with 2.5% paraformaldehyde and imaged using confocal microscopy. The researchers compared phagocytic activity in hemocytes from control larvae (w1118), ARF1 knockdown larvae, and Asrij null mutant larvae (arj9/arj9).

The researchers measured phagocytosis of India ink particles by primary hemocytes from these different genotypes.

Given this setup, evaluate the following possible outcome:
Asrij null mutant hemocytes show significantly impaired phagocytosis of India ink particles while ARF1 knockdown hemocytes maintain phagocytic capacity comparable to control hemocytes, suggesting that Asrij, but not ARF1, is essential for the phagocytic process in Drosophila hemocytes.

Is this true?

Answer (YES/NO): NO